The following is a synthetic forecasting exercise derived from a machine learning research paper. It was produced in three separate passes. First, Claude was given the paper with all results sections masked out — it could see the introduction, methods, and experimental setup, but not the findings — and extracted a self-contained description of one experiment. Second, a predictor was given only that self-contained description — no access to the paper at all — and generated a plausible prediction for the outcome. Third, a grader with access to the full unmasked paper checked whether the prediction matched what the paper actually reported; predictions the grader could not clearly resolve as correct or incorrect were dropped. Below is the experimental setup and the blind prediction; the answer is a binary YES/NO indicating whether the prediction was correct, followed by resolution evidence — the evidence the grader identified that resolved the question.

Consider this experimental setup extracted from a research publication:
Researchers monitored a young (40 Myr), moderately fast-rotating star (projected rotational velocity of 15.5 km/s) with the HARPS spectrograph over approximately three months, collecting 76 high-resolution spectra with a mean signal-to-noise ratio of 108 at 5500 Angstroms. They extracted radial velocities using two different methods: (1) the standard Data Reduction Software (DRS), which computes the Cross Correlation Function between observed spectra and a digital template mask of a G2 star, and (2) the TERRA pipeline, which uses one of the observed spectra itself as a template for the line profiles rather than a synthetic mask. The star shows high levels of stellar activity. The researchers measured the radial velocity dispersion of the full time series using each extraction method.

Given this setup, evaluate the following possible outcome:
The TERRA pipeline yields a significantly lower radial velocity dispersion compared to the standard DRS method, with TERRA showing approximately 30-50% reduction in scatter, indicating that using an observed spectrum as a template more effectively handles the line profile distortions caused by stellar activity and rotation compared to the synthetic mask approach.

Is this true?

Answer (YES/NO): NO